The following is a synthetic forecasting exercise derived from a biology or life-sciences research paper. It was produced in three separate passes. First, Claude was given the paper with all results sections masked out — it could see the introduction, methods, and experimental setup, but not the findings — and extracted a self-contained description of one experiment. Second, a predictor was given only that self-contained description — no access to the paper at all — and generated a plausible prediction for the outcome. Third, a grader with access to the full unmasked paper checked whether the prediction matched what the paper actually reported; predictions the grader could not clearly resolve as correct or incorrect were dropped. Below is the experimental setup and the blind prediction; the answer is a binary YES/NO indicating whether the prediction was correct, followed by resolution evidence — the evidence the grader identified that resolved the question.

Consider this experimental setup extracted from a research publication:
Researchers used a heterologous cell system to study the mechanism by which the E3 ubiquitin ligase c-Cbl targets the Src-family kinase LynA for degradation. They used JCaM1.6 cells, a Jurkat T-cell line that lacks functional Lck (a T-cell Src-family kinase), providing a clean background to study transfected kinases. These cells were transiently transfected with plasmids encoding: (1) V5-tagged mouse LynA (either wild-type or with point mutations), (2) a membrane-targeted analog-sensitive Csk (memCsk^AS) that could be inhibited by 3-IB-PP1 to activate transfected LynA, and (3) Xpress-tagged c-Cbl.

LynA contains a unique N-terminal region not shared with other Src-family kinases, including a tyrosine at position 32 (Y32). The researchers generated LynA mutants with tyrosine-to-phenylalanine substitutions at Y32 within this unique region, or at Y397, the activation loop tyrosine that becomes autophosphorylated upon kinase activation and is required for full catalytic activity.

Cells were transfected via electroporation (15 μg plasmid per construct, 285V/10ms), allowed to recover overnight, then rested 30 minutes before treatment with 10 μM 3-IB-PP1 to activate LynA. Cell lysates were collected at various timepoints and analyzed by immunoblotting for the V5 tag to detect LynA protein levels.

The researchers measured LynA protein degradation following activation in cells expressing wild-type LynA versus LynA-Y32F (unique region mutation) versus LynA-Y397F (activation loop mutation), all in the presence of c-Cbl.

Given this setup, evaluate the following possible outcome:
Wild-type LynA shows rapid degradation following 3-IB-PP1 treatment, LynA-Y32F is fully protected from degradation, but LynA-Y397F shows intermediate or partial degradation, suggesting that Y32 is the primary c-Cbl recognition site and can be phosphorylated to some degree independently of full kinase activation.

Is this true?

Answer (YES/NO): NO